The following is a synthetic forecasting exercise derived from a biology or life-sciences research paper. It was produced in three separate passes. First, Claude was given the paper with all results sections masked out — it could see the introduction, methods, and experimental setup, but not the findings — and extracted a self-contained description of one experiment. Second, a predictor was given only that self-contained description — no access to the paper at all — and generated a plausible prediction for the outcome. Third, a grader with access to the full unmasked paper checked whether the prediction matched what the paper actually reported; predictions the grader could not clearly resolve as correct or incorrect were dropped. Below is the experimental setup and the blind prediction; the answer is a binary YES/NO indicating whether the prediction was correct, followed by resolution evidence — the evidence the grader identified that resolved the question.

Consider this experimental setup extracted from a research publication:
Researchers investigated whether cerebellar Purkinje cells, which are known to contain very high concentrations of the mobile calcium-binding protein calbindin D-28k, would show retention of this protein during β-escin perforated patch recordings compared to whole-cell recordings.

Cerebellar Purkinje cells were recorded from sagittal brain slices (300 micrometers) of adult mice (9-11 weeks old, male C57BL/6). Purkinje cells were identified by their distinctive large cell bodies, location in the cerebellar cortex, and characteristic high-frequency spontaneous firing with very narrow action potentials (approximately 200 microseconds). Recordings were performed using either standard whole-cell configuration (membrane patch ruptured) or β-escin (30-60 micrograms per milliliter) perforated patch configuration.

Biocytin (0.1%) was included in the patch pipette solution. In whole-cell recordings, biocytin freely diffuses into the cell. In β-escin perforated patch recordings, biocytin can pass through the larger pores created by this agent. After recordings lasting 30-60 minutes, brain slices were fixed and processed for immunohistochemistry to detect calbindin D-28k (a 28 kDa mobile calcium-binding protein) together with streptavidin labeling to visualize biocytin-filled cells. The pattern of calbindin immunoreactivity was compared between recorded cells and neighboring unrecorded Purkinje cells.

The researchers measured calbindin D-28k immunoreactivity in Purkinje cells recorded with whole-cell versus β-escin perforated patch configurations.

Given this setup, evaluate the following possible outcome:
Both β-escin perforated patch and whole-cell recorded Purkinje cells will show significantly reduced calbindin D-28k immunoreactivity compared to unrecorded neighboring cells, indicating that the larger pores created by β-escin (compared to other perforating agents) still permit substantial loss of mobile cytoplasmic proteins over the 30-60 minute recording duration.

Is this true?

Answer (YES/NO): NO